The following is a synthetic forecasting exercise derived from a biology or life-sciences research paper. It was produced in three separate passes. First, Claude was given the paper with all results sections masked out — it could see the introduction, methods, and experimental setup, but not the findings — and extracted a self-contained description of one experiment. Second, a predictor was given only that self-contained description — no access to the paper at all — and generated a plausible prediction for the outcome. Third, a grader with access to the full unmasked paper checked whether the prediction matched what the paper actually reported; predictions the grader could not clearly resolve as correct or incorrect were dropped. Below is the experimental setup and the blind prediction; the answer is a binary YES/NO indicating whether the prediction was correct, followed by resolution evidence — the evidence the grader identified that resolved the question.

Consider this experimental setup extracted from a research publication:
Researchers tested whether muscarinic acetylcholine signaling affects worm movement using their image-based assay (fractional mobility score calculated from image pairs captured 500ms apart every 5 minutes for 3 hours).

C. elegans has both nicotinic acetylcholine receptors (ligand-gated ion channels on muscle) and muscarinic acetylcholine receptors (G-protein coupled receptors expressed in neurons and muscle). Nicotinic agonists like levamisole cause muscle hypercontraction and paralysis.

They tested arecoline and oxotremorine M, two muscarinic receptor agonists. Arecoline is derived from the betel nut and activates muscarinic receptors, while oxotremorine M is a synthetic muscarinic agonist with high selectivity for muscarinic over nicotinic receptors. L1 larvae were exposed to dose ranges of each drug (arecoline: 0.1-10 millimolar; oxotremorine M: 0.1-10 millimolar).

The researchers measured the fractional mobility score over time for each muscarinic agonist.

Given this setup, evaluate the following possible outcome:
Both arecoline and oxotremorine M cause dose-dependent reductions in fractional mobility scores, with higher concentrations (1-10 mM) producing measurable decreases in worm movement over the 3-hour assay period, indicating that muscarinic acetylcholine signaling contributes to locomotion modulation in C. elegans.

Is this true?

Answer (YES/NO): NO